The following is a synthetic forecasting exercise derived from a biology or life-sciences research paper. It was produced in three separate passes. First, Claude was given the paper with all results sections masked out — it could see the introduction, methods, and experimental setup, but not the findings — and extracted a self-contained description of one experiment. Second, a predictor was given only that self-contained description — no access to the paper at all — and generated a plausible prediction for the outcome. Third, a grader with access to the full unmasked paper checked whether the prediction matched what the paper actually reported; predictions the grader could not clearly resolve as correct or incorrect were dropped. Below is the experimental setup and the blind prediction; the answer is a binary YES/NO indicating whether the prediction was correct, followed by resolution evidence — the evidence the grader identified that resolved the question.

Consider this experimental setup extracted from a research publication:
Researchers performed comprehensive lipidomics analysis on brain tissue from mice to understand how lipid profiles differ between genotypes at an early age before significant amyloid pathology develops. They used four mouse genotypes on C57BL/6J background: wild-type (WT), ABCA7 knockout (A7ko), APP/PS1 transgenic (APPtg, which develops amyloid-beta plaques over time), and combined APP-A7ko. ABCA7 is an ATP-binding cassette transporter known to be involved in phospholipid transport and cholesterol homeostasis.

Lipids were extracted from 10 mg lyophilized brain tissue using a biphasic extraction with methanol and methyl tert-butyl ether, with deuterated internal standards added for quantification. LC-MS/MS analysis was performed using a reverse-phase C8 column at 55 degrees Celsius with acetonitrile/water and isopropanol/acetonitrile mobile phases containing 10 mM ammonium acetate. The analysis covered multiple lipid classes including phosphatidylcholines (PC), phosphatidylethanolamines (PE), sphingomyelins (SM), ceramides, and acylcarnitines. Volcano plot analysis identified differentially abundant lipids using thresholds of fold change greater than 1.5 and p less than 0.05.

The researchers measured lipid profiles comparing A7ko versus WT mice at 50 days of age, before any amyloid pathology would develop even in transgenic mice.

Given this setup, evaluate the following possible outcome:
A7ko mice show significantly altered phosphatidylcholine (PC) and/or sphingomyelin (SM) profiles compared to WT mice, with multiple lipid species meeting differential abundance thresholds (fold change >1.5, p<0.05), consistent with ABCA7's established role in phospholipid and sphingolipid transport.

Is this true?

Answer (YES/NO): NO